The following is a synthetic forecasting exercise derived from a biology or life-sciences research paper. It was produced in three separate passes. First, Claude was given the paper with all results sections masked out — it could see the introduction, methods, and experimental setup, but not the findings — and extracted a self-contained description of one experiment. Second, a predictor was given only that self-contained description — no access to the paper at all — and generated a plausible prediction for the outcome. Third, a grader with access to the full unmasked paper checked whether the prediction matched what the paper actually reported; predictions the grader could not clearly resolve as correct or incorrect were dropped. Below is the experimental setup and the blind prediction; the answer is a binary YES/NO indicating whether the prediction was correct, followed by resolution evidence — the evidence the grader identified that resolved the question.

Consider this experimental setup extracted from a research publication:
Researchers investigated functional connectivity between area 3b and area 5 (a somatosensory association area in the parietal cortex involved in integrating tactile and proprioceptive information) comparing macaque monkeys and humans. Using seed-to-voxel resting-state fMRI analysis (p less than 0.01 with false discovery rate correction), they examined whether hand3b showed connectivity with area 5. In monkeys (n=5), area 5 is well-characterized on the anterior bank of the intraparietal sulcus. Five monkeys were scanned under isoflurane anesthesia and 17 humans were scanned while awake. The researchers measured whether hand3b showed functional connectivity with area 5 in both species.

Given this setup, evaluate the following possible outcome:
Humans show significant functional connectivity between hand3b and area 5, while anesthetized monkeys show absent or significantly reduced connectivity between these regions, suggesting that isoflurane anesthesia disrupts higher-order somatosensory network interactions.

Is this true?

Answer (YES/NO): NO